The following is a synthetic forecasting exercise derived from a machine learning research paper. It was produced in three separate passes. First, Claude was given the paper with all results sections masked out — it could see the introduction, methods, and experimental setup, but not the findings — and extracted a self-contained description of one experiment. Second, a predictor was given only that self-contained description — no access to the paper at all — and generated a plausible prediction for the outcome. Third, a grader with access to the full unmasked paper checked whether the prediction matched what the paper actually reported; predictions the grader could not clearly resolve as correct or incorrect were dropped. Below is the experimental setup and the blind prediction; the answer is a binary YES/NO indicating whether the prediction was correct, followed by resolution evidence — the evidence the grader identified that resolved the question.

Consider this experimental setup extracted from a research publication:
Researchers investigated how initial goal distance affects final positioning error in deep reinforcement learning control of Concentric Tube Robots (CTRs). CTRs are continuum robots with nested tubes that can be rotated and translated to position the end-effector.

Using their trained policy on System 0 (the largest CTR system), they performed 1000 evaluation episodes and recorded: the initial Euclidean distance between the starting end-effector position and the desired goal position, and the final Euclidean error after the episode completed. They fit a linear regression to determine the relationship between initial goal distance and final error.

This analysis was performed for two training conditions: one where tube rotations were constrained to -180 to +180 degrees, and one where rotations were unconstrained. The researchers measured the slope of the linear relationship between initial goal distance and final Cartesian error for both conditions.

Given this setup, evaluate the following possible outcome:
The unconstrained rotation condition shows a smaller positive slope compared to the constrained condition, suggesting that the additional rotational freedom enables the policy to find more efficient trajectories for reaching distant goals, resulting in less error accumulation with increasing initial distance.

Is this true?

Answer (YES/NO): YES